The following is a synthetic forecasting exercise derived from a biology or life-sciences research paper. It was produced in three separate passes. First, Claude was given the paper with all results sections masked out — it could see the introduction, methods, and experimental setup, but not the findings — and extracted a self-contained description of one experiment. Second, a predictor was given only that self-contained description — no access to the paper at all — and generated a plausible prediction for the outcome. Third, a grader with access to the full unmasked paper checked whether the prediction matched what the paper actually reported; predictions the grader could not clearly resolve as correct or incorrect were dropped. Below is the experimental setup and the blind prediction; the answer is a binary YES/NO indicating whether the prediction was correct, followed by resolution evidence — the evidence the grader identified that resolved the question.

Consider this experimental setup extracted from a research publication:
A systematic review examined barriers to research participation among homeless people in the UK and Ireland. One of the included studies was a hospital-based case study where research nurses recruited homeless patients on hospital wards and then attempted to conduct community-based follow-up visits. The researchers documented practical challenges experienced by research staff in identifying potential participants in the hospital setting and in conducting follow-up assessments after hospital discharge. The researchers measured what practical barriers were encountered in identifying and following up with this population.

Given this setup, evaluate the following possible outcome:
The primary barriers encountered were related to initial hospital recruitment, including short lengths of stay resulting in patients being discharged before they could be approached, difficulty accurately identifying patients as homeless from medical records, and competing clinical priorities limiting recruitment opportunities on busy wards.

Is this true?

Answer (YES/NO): NO